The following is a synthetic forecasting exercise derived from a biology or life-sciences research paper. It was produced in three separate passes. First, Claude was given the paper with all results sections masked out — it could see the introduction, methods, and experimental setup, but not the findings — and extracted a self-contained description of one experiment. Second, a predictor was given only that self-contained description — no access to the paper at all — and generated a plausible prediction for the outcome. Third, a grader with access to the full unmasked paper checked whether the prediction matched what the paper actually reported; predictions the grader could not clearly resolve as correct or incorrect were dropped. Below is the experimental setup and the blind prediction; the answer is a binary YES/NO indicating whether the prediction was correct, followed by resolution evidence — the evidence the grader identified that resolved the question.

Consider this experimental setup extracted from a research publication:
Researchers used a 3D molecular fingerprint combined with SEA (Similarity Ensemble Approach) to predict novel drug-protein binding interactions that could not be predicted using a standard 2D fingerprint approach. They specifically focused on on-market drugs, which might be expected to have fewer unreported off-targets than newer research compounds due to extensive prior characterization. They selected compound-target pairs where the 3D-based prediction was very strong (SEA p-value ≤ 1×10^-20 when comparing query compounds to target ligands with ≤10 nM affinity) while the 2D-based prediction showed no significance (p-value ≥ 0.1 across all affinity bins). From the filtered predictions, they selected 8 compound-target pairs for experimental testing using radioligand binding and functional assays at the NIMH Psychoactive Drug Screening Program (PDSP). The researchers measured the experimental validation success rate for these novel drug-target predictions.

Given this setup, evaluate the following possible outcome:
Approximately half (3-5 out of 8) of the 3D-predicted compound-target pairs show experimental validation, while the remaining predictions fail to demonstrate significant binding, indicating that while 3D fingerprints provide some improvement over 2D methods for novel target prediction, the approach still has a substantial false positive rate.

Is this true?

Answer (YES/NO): YES